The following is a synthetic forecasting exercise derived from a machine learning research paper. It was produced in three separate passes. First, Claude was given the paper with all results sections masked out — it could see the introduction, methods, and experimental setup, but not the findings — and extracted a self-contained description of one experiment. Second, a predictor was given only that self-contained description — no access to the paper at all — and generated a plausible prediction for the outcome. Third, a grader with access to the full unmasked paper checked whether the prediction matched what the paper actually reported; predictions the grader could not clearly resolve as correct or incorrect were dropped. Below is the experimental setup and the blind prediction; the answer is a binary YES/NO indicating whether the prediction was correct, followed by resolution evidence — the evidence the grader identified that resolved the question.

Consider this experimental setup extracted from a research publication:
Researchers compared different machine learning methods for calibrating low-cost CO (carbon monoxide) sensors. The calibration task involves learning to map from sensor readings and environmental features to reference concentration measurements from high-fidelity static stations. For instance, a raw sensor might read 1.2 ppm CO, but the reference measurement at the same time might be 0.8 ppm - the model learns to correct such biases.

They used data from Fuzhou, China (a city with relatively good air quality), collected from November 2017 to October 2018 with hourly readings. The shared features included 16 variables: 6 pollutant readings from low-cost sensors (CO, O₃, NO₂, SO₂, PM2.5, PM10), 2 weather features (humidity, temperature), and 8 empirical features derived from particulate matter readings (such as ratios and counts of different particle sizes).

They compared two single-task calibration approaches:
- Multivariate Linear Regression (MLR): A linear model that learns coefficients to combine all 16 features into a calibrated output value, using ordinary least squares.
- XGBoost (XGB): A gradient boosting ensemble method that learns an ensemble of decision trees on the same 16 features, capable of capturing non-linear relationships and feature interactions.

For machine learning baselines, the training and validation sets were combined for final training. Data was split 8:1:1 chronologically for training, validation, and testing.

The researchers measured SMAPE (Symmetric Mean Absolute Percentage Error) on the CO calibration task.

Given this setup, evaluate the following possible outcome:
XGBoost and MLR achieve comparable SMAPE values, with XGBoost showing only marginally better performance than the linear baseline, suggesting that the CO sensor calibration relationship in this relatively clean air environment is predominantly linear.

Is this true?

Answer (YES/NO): NO